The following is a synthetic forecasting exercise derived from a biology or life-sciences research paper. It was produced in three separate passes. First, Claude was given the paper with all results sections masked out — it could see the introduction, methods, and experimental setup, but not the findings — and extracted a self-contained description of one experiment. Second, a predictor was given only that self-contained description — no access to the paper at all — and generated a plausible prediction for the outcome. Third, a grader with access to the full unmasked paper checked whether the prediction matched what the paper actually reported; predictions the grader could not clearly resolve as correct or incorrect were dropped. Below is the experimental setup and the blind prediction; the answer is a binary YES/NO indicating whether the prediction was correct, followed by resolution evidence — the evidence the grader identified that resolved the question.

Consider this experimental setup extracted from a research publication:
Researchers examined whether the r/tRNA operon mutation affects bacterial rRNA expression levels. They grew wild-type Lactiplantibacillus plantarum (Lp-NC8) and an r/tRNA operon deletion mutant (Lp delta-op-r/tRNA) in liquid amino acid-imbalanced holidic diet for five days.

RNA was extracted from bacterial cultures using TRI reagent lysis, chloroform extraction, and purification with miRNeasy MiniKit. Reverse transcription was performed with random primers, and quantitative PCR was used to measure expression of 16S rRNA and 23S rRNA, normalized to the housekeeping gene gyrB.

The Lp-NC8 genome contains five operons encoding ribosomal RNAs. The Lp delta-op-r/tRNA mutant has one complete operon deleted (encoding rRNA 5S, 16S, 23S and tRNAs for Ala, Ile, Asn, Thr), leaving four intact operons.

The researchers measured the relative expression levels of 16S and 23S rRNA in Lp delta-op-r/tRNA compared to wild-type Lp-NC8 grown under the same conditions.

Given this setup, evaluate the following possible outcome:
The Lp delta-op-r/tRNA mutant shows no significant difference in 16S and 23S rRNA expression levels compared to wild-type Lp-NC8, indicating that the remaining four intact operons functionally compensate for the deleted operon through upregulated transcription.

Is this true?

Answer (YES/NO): NO